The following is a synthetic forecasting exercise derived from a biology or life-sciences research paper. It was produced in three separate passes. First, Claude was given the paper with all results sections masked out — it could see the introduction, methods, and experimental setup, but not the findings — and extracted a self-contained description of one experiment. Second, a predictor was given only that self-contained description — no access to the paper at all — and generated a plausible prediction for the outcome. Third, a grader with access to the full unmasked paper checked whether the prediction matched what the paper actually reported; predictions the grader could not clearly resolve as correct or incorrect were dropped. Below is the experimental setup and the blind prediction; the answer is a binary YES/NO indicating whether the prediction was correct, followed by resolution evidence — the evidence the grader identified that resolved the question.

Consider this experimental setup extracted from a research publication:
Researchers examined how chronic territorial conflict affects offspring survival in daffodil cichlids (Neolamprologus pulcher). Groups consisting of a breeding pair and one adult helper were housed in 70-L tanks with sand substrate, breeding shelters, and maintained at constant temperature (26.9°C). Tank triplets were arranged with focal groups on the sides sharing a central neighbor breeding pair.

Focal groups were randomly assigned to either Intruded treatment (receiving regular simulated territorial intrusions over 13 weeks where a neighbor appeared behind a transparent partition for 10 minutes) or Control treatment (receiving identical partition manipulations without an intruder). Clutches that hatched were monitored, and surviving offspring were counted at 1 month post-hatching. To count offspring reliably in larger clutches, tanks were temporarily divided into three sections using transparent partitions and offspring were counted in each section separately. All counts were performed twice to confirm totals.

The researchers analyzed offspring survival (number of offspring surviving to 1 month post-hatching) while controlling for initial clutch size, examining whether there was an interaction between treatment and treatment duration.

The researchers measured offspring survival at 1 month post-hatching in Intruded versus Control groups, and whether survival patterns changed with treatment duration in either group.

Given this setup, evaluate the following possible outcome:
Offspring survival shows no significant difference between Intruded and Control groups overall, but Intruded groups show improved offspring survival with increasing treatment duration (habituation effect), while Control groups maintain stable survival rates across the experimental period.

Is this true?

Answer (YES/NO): NO